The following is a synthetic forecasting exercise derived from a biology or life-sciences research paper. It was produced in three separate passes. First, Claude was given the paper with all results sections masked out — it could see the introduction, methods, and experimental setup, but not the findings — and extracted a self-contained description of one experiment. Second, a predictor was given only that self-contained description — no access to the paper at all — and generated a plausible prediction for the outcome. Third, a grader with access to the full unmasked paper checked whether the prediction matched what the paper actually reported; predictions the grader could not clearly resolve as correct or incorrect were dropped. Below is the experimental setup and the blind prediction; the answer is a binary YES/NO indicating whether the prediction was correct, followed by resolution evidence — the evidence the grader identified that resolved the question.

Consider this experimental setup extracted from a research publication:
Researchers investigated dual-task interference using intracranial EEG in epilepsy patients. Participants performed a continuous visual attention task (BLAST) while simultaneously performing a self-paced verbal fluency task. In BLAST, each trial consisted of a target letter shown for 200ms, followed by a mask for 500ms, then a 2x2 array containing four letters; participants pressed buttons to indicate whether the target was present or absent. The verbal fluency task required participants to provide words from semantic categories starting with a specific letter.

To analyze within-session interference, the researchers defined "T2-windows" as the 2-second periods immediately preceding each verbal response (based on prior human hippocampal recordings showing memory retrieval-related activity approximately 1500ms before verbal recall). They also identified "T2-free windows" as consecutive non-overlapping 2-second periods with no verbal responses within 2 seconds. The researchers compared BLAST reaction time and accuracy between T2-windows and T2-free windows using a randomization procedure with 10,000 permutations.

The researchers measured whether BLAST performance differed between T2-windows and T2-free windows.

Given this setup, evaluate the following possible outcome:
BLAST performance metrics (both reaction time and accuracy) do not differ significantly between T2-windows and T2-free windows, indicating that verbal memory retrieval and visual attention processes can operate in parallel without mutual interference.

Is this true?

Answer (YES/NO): NO